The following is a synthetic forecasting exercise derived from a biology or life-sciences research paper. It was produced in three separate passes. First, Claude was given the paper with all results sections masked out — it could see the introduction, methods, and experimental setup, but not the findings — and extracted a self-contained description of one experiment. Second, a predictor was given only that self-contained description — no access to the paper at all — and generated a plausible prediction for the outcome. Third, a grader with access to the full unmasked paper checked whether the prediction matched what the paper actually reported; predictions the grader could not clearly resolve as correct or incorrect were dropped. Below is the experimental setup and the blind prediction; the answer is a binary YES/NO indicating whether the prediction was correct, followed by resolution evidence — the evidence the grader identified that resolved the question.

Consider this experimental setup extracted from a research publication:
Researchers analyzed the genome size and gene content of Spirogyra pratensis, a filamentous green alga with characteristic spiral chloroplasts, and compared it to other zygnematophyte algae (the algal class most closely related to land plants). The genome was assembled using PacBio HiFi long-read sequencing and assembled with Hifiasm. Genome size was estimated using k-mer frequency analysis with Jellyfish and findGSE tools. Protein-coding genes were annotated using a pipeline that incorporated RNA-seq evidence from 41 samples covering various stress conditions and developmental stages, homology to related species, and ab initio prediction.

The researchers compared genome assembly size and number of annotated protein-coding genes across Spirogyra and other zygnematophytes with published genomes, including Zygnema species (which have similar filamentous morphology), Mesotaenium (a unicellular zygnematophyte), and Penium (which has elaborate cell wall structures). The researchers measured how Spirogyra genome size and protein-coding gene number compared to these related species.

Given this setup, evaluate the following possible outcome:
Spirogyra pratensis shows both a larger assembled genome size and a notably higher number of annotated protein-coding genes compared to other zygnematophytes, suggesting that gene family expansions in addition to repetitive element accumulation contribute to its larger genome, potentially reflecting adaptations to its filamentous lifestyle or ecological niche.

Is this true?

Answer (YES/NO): NO